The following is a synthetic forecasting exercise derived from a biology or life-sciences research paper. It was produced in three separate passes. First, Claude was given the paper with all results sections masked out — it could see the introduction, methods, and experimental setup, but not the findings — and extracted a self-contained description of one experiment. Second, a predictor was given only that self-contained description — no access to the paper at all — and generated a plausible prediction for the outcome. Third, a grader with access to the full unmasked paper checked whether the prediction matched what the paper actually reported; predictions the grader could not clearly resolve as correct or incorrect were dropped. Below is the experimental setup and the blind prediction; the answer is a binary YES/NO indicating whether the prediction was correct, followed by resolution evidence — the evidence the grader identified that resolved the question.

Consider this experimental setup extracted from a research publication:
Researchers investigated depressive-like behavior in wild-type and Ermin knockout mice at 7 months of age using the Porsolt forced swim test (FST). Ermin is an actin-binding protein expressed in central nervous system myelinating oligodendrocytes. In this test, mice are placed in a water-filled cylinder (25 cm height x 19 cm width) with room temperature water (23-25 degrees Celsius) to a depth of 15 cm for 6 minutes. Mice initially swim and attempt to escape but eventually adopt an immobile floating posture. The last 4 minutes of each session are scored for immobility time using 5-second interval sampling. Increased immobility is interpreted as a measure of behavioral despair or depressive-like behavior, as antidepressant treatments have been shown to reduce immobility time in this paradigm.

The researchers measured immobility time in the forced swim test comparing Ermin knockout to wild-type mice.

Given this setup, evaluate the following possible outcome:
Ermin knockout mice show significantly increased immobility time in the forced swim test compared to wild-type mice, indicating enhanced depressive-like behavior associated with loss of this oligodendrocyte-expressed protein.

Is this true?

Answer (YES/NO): YES